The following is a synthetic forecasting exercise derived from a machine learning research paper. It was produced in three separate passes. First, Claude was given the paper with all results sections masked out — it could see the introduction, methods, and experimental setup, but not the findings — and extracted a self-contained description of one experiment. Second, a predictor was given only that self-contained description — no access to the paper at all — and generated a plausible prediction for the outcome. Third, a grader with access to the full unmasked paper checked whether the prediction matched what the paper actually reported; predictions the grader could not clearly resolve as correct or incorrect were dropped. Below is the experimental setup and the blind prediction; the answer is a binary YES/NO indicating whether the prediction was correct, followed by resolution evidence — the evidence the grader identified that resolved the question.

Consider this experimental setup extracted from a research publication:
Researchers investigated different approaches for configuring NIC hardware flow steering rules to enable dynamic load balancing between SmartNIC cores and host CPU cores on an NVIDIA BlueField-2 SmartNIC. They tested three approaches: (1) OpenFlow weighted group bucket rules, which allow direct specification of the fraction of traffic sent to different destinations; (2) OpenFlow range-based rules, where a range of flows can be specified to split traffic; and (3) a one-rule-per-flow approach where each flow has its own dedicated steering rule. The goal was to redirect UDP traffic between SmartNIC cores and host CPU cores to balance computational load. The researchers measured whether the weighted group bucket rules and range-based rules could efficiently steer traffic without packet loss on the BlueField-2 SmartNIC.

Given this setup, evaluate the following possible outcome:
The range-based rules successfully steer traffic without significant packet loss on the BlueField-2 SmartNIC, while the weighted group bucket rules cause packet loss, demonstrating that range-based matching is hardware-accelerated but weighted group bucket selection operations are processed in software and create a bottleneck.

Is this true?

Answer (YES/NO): NO